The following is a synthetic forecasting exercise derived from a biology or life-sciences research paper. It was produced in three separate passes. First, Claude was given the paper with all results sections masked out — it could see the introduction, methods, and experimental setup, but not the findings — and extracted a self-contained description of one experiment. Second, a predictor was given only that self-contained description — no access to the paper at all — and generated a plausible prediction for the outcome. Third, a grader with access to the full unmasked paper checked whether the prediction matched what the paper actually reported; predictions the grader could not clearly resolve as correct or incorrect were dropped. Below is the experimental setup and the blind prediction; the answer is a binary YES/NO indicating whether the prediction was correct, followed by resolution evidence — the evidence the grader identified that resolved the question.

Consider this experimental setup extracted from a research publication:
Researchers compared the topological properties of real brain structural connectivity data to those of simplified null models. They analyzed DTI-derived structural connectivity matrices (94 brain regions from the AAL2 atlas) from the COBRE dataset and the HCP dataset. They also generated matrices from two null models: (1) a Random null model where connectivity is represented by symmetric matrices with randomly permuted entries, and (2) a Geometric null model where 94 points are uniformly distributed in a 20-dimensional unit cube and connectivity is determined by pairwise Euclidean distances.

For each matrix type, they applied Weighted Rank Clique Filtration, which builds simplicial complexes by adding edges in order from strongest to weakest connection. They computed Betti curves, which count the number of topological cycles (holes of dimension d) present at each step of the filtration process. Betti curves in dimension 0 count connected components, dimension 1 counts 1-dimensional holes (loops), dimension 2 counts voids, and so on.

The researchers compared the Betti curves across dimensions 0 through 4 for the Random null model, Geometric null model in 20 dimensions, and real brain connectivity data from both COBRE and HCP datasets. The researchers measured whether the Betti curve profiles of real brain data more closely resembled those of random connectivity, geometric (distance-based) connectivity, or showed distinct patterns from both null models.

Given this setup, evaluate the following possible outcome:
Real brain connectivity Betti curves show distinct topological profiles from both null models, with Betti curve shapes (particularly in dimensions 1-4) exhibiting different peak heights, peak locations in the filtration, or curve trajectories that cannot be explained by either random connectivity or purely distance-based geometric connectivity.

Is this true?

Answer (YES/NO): NO